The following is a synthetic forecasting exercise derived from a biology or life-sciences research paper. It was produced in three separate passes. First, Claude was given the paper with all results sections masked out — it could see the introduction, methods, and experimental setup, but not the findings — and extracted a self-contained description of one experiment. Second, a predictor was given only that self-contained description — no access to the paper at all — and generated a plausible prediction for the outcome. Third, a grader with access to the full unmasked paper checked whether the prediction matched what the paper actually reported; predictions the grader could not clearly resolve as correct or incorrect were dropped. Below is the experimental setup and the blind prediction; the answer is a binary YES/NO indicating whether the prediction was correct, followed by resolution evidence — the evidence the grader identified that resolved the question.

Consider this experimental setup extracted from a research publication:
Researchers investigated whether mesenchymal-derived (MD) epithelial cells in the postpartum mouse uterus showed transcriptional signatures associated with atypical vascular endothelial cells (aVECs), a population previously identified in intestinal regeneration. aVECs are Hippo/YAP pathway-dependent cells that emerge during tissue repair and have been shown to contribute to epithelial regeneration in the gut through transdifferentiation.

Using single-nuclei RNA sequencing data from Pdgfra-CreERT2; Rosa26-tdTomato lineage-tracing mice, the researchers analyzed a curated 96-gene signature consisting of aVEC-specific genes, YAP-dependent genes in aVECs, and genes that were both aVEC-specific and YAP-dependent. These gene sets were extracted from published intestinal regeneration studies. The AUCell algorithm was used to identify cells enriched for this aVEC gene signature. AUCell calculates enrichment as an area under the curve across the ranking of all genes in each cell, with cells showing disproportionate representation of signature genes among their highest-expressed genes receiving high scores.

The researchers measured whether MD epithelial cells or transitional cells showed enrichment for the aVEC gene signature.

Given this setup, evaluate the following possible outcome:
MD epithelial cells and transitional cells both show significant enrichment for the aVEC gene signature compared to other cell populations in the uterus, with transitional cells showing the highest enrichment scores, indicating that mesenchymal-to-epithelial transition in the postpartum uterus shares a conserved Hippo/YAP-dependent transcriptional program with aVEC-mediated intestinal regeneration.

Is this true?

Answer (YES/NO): NO